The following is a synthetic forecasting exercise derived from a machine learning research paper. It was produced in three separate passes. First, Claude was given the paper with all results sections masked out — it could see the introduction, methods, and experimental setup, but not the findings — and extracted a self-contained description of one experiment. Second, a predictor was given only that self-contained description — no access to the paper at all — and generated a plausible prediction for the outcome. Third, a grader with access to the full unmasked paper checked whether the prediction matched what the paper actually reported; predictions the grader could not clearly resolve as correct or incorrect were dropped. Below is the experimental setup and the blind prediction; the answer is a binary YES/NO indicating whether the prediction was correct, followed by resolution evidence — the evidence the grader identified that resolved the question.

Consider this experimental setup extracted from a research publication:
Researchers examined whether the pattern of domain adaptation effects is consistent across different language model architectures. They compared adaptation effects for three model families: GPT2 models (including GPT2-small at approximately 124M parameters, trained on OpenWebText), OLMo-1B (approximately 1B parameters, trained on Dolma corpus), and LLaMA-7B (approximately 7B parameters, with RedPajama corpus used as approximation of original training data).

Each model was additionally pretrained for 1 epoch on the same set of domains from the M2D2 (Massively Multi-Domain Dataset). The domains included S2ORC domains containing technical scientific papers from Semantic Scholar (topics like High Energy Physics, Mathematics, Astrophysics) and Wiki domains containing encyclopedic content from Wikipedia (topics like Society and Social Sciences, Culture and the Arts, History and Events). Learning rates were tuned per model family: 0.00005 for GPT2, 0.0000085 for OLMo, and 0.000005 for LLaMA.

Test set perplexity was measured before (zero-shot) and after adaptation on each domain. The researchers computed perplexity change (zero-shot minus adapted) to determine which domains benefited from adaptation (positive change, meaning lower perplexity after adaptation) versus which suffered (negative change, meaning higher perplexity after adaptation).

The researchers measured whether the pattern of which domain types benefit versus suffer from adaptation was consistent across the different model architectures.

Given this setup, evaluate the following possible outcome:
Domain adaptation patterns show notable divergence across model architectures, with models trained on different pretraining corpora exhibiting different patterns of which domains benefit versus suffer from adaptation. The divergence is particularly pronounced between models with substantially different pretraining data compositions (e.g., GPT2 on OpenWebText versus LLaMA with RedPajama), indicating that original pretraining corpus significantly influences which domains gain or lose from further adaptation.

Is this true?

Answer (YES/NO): NO